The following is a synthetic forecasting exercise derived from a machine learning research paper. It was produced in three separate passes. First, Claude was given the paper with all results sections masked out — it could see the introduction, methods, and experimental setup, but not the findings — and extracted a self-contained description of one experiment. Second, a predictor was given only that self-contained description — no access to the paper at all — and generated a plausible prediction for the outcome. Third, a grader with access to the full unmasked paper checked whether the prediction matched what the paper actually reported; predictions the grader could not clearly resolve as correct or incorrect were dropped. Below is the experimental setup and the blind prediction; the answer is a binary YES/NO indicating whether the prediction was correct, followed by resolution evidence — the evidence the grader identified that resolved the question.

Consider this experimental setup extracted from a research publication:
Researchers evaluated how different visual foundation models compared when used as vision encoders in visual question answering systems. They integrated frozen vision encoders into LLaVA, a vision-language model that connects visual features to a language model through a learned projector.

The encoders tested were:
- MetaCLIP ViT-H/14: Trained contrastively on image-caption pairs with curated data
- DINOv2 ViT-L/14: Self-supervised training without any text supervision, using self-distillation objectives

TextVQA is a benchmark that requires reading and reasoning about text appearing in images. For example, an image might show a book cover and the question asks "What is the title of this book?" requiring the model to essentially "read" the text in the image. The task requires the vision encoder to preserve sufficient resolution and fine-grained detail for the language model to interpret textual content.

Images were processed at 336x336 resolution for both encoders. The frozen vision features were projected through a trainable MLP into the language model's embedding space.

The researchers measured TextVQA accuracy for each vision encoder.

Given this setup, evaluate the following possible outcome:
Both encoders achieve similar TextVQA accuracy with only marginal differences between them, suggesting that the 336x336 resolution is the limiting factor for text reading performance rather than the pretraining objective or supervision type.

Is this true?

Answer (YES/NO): NO